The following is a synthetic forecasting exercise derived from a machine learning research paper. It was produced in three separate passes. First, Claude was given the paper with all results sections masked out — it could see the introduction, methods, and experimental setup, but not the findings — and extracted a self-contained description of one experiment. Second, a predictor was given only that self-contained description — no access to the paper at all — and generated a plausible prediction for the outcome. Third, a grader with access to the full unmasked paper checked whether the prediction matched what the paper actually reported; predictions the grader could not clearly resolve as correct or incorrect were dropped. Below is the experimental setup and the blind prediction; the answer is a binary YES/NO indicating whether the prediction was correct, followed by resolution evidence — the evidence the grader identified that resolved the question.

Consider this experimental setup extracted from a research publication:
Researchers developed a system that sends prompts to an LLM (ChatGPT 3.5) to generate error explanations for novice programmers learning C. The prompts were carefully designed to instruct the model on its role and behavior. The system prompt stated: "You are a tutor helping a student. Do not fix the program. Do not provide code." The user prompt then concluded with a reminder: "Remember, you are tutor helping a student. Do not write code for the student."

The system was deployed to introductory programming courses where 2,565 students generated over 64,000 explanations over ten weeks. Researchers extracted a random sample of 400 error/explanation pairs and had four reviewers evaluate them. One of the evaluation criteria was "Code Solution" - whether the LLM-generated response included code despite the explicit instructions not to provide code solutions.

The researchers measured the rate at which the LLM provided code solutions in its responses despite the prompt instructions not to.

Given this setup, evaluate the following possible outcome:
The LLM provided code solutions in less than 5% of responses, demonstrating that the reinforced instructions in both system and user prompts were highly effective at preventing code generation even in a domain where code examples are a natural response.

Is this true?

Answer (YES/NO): NO